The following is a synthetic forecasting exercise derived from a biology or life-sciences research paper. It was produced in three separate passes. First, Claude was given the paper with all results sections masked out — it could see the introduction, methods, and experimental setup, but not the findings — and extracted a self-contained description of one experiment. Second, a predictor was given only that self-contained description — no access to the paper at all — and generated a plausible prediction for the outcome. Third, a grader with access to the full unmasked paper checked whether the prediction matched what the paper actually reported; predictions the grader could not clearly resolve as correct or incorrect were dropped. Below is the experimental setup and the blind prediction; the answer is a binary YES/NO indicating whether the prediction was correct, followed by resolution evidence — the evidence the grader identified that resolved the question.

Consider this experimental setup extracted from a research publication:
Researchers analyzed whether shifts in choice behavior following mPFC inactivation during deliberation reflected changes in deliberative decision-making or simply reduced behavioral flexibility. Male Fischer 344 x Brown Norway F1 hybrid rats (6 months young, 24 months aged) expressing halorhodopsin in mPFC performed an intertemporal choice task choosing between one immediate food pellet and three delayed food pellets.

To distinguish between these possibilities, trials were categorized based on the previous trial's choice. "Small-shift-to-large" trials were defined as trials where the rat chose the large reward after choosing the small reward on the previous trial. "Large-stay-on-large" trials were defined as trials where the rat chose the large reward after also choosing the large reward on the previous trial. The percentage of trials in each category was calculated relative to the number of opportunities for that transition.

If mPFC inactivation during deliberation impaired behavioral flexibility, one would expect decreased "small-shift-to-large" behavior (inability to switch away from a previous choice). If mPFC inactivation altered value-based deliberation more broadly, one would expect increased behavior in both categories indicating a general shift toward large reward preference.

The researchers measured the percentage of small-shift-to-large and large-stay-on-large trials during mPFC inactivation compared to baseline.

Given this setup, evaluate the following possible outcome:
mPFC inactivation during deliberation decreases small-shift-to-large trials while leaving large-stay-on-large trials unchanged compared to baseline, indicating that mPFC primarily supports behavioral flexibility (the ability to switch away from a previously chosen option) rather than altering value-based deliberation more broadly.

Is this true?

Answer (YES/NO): NO